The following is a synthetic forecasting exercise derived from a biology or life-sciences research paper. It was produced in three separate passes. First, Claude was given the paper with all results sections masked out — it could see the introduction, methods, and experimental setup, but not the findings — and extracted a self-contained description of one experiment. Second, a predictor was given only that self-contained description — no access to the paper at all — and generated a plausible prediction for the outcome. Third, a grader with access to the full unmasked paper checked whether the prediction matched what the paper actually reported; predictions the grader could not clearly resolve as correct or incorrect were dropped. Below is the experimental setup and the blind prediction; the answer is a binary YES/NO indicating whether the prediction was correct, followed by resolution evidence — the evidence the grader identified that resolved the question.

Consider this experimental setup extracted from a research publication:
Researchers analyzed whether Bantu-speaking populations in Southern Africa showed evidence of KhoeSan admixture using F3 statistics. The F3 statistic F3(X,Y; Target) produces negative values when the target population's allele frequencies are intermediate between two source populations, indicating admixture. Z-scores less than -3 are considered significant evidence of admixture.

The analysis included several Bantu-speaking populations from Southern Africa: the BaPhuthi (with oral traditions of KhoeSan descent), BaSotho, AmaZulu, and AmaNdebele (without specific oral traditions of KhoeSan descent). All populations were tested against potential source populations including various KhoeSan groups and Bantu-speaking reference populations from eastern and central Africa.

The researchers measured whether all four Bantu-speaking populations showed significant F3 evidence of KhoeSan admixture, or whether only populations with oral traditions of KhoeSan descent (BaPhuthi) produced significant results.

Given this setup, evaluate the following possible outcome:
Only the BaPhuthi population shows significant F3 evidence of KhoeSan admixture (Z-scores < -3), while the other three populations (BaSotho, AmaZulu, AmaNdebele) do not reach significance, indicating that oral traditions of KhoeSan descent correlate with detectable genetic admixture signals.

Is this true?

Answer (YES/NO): NO